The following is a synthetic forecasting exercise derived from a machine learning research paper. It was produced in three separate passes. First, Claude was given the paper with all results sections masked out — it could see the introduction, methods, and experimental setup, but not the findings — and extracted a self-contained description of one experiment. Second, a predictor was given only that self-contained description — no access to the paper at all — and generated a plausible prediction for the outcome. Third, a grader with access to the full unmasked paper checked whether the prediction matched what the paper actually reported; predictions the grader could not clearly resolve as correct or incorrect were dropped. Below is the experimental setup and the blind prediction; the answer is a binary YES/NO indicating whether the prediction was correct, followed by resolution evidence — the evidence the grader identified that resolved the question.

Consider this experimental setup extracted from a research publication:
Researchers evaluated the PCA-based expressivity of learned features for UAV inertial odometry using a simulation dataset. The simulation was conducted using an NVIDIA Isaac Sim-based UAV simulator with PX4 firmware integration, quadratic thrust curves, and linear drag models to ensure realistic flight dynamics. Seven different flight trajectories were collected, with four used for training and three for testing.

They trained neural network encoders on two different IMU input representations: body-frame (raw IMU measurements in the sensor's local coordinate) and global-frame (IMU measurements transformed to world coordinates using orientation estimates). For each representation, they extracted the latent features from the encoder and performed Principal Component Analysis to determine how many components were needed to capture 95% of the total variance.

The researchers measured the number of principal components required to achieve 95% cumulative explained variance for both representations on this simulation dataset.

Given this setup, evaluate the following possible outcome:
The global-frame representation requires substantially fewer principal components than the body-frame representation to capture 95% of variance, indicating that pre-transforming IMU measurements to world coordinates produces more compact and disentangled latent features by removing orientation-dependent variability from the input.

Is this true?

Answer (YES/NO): NO